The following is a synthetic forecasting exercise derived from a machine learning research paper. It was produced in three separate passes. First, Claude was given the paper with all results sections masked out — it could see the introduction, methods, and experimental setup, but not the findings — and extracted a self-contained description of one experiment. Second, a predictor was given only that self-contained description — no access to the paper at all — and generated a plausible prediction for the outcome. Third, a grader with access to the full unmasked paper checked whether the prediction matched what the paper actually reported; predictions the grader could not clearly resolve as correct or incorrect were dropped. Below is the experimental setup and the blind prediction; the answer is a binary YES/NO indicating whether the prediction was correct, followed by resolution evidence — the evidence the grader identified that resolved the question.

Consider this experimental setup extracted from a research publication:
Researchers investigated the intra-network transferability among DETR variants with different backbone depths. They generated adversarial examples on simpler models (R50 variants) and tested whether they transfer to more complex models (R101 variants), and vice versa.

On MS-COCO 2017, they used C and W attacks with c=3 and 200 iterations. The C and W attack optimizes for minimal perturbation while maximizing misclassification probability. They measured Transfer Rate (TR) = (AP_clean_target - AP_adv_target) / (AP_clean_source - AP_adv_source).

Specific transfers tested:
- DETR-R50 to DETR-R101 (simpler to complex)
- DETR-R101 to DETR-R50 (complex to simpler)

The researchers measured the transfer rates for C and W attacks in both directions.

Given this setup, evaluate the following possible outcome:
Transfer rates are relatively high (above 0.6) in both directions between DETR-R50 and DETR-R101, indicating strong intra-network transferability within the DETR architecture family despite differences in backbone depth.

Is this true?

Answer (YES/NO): YES